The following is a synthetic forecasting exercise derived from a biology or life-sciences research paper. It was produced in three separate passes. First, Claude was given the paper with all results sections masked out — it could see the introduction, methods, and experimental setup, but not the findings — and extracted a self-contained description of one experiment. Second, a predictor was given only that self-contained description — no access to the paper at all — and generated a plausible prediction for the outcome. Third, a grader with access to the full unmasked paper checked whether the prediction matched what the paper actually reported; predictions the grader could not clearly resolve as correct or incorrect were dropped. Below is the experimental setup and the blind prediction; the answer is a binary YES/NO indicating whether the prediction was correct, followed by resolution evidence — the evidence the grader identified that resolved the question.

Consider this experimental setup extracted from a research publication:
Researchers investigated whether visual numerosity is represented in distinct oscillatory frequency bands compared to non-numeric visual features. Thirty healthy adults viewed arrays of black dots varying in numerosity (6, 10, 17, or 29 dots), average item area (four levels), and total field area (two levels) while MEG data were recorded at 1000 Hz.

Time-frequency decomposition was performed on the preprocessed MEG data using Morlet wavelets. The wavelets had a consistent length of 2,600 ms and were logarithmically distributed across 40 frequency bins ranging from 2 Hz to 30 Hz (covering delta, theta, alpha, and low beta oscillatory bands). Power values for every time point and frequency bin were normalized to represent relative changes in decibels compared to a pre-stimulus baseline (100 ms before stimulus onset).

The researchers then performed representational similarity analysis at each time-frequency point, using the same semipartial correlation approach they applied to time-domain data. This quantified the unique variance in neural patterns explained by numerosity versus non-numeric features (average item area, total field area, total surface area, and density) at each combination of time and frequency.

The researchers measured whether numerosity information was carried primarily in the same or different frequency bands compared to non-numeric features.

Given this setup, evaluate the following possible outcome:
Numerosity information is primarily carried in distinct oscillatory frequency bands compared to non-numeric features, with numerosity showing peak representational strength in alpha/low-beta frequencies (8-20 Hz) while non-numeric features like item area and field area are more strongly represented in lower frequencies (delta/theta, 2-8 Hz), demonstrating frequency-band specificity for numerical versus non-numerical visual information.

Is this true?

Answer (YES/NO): NO